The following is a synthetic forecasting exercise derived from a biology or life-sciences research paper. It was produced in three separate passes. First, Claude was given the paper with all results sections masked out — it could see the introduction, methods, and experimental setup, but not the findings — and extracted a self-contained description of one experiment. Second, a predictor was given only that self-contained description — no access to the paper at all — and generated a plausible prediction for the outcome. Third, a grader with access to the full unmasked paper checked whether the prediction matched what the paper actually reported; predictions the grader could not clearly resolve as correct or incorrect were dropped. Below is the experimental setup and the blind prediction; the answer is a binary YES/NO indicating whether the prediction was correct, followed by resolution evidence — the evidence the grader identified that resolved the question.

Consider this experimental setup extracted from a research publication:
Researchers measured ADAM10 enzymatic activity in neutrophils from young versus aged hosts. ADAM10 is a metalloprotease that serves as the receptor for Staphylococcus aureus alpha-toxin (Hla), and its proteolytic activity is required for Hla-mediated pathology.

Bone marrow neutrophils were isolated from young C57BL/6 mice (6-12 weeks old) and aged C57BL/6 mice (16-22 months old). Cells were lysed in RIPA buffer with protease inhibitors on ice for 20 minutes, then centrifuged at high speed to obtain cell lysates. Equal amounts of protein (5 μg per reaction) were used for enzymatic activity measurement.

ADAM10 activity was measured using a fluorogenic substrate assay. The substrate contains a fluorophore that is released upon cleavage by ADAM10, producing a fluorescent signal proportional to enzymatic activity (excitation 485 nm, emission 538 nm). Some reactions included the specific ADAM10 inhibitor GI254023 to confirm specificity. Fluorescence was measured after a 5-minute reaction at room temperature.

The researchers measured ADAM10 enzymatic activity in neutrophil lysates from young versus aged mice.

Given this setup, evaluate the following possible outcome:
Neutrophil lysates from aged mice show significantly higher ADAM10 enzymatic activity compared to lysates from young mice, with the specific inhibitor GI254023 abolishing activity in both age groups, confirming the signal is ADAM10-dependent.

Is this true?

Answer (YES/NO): NO